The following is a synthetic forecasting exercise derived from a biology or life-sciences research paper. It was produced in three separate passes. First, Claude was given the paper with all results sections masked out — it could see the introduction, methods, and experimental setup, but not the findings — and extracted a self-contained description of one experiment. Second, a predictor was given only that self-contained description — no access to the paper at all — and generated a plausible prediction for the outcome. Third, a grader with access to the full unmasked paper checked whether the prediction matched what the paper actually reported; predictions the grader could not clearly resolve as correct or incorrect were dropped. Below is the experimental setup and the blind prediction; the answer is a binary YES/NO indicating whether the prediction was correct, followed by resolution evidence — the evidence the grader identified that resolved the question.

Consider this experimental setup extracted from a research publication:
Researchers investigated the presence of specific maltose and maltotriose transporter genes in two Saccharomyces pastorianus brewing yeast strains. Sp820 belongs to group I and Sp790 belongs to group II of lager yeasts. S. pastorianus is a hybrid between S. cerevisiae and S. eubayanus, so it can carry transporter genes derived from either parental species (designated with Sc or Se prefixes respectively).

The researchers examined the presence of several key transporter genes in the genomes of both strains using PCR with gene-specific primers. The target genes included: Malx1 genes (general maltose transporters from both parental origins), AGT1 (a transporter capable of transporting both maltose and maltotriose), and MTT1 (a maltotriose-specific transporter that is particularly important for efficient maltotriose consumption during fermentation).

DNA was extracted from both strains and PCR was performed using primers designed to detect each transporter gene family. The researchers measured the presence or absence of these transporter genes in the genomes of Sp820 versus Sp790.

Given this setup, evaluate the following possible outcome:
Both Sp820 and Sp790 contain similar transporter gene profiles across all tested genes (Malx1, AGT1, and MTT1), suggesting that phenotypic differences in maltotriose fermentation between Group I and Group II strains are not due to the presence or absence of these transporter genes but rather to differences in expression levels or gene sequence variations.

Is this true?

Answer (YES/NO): YES